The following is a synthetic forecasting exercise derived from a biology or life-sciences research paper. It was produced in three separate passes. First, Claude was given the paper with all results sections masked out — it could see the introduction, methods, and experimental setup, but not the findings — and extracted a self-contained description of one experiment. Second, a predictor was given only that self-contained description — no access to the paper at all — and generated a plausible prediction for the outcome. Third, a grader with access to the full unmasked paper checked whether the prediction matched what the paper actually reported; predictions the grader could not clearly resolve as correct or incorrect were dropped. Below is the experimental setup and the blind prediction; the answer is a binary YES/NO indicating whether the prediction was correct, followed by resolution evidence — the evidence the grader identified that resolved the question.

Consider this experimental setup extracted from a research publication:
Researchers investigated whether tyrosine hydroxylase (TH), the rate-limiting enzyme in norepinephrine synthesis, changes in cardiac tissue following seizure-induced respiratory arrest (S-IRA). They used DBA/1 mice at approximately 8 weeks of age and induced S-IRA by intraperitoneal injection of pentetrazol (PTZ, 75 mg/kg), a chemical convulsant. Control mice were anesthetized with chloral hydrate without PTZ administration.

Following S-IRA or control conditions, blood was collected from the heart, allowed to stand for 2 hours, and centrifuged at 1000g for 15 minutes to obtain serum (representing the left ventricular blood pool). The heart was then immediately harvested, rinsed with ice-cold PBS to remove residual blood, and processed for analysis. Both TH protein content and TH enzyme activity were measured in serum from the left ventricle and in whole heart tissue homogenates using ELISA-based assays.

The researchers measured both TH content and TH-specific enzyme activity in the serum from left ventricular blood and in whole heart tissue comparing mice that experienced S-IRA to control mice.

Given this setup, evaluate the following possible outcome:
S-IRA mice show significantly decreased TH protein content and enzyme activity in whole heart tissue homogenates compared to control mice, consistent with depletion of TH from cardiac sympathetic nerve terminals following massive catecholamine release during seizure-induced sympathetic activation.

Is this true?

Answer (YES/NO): NO